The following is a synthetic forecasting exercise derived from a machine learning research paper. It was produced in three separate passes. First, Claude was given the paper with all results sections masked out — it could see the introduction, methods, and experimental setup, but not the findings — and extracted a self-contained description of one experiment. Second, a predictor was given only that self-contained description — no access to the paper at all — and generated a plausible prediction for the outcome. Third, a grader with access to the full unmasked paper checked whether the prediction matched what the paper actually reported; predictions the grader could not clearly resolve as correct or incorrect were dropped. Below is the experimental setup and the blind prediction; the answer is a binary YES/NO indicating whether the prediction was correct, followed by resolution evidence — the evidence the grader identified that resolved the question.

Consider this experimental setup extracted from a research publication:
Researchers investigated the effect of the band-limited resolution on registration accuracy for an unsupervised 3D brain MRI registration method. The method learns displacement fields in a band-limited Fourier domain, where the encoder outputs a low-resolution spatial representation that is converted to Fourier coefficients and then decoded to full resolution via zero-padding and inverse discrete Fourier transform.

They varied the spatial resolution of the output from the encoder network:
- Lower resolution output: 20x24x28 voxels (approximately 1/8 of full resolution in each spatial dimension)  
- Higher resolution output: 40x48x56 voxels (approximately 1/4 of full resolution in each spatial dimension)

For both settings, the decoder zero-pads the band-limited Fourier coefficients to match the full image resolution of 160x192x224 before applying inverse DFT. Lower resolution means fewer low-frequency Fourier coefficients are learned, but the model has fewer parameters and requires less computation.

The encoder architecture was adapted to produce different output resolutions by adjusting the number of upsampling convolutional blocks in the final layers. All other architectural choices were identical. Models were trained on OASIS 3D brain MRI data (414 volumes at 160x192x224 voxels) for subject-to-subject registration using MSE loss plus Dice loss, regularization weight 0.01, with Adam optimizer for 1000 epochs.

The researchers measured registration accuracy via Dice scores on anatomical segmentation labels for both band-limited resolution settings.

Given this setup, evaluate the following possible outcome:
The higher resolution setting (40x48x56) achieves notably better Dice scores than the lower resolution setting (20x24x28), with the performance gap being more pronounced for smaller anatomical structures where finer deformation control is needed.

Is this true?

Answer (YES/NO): NO